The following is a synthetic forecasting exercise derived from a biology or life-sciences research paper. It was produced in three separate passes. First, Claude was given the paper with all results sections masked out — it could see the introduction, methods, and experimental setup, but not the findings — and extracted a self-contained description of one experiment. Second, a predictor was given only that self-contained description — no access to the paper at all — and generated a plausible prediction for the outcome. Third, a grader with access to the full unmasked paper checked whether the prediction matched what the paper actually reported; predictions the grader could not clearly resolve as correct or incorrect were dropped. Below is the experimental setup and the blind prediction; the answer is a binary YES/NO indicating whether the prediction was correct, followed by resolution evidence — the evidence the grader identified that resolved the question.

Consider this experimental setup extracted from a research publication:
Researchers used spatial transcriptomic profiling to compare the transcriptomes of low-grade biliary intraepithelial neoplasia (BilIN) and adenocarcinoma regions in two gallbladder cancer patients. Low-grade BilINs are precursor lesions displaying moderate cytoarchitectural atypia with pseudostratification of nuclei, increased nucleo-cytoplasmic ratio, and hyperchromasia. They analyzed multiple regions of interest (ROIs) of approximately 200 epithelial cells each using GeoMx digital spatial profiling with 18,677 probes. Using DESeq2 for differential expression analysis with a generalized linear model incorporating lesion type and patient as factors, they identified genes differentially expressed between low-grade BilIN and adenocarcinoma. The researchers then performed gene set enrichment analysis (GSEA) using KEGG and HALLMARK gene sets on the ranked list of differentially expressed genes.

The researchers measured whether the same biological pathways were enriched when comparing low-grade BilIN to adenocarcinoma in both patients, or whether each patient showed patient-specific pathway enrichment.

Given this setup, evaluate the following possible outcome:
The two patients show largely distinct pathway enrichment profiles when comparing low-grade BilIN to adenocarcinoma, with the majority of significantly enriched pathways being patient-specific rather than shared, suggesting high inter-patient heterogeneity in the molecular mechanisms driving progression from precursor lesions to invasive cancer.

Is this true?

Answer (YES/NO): YES